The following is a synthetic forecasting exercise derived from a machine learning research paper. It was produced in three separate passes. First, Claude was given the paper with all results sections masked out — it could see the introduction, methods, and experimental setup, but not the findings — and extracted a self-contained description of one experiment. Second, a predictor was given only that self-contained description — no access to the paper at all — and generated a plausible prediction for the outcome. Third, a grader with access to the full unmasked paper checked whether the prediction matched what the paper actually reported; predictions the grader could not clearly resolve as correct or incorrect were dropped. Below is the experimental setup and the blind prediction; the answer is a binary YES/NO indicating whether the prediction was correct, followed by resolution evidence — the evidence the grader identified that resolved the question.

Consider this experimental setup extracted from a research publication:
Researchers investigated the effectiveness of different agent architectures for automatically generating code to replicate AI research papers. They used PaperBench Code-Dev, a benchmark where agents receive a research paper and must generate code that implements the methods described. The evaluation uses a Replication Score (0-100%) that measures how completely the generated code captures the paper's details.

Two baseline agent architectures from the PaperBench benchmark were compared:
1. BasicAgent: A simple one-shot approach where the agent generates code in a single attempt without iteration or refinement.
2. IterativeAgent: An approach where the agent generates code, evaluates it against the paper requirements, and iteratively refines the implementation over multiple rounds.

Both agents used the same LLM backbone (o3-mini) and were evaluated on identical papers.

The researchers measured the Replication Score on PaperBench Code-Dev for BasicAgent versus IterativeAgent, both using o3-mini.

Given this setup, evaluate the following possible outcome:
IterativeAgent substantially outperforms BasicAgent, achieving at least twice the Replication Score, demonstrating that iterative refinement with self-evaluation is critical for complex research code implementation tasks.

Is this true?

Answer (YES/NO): YES